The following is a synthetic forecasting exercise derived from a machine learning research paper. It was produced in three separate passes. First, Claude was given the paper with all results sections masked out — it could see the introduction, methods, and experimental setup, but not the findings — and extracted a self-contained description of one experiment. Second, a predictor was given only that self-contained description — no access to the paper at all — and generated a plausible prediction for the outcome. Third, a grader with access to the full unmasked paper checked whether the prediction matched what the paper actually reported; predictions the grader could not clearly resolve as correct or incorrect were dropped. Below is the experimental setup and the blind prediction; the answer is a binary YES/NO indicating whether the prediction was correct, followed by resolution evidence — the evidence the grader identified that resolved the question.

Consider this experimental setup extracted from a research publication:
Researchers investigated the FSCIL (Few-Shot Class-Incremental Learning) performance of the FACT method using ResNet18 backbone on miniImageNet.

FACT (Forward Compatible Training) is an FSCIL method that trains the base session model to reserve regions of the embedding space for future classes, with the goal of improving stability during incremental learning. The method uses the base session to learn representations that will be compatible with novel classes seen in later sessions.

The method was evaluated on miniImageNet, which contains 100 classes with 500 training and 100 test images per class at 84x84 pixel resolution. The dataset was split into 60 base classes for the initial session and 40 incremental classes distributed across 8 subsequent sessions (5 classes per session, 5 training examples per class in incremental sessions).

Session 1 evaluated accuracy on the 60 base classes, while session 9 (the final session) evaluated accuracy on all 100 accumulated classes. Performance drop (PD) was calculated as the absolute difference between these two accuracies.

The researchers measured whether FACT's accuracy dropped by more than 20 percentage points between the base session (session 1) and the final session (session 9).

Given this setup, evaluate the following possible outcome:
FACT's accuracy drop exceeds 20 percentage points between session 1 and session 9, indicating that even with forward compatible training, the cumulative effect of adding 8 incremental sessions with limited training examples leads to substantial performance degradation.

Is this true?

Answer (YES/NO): YES